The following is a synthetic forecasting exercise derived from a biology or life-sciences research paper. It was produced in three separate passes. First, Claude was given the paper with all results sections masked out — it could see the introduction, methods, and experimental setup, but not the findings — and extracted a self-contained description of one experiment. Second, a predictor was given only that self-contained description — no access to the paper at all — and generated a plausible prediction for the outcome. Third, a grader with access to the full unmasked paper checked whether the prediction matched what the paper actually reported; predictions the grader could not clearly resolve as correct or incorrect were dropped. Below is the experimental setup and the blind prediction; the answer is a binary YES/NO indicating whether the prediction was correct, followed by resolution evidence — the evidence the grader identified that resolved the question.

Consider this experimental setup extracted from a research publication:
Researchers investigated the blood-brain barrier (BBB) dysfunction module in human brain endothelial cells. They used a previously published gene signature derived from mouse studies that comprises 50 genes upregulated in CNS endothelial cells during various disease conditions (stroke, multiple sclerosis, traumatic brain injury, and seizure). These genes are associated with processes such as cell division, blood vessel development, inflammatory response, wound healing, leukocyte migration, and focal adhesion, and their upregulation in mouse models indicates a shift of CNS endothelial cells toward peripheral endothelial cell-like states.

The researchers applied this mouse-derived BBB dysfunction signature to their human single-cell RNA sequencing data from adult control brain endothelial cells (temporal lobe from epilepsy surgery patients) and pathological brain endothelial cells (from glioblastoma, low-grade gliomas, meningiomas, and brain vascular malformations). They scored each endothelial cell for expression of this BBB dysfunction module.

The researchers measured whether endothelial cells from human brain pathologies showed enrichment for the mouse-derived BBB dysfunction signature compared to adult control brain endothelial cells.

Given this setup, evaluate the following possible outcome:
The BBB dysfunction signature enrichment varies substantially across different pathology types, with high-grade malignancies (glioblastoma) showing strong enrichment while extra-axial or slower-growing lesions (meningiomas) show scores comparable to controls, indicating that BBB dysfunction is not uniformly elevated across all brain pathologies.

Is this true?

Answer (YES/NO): NO